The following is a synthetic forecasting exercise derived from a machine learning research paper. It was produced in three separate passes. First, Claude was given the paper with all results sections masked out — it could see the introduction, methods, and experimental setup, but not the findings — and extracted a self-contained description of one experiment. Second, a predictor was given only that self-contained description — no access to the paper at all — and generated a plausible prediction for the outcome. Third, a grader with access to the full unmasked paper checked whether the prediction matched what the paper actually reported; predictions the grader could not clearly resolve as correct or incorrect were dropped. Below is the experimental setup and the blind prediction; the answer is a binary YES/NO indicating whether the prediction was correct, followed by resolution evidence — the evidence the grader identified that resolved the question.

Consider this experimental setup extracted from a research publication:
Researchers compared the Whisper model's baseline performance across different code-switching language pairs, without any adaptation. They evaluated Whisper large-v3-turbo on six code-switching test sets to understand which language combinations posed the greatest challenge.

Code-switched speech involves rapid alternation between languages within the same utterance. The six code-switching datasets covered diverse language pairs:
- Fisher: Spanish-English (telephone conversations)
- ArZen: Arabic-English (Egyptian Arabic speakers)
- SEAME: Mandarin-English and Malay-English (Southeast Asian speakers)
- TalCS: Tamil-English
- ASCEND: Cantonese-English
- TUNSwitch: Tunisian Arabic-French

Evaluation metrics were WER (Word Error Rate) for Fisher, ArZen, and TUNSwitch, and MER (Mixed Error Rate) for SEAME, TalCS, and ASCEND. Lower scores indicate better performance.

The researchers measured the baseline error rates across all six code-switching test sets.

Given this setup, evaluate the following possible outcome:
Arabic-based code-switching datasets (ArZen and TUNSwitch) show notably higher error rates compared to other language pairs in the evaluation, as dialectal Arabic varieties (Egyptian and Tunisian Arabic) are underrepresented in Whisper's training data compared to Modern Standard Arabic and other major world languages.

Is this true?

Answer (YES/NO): YES